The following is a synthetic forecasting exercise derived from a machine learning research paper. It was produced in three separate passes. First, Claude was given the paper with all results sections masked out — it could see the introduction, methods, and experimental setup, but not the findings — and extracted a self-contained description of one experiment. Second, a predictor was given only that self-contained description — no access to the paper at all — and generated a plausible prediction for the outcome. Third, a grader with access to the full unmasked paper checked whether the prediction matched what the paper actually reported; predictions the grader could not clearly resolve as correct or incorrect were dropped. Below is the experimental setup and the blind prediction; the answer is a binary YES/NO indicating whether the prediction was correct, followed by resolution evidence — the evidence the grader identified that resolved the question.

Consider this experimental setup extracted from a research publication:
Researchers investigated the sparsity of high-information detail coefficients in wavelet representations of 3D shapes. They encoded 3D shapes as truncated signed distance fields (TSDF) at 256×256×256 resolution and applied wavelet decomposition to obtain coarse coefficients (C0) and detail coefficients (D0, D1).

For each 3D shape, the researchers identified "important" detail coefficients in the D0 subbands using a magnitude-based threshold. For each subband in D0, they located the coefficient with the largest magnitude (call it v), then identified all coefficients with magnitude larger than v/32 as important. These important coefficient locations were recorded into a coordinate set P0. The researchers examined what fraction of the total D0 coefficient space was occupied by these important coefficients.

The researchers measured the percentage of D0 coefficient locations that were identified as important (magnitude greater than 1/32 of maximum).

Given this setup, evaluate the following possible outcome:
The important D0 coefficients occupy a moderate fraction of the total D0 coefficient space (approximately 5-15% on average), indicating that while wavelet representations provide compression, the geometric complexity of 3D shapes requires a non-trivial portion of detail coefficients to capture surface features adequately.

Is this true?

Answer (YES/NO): YES